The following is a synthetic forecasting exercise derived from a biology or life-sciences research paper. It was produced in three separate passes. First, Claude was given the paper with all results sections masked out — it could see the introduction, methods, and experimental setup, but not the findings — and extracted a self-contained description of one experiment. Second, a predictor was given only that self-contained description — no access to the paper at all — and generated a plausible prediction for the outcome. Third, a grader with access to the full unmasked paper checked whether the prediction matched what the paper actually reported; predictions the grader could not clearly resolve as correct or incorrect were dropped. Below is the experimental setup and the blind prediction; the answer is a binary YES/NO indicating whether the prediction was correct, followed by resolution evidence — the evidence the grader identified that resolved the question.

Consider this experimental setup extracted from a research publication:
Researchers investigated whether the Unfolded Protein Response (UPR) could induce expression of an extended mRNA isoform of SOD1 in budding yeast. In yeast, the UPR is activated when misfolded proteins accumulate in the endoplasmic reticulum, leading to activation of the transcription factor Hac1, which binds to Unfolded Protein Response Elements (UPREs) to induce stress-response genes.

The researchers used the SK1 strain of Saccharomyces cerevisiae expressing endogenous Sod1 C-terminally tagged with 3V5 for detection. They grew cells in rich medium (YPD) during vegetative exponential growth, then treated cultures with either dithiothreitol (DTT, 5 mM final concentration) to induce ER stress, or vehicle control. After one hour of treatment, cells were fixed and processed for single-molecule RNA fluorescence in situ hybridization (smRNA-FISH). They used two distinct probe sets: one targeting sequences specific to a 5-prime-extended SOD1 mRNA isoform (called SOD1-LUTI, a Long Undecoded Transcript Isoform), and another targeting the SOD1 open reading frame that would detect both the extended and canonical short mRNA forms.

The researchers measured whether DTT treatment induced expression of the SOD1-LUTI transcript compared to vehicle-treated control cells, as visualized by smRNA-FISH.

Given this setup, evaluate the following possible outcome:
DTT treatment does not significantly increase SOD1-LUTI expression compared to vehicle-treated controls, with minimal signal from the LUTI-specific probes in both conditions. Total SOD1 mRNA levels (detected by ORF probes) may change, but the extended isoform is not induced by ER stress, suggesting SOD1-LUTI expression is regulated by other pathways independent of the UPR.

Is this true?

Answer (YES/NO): NO